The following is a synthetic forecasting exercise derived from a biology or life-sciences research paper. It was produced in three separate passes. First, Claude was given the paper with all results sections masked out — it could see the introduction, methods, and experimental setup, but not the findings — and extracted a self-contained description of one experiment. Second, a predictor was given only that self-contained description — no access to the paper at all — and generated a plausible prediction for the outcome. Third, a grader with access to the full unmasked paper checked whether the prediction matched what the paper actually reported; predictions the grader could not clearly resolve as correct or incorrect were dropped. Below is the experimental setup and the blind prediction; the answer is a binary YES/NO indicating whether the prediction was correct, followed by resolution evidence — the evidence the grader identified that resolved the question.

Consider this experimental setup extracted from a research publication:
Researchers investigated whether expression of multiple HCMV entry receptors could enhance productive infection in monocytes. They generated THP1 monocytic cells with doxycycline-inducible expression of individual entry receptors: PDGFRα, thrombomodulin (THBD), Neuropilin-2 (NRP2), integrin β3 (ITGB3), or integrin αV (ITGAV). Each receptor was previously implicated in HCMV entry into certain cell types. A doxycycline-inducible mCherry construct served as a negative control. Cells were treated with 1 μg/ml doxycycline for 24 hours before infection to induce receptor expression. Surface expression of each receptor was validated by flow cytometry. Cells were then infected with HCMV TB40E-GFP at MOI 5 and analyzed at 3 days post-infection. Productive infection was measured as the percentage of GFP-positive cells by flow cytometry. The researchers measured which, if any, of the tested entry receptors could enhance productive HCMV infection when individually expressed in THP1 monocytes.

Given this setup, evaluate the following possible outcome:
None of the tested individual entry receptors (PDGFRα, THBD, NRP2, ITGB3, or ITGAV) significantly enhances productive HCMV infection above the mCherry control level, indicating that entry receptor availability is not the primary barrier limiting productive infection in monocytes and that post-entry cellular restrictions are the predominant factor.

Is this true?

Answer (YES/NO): NO